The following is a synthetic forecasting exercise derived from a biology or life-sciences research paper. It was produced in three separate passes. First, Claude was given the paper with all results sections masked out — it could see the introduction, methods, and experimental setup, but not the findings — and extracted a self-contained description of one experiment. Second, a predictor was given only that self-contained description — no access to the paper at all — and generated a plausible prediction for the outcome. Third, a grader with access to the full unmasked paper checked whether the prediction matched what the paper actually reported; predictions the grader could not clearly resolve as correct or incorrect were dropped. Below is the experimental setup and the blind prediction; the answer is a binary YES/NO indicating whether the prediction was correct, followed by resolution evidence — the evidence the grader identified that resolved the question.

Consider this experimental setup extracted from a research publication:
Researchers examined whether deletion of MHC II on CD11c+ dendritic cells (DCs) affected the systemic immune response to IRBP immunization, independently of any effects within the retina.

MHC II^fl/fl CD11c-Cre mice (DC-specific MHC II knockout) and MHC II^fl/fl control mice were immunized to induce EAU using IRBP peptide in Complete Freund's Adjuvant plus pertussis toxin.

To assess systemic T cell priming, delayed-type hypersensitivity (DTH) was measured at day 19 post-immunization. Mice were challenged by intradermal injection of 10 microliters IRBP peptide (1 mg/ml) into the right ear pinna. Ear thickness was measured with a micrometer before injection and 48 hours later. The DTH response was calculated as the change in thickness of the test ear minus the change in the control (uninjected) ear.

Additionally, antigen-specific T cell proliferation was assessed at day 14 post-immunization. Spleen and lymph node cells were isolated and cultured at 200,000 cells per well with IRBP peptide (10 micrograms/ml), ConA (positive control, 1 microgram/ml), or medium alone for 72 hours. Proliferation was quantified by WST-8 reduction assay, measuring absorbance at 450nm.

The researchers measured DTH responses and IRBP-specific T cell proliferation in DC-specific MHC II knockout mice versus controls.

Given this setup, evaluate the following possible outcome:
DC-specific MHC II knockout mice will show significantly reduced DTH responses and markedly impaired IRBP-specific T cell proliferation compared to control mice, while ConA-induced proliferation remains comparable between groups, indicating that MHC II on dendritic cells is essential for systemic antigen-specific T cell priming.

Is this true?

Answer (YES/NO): YES